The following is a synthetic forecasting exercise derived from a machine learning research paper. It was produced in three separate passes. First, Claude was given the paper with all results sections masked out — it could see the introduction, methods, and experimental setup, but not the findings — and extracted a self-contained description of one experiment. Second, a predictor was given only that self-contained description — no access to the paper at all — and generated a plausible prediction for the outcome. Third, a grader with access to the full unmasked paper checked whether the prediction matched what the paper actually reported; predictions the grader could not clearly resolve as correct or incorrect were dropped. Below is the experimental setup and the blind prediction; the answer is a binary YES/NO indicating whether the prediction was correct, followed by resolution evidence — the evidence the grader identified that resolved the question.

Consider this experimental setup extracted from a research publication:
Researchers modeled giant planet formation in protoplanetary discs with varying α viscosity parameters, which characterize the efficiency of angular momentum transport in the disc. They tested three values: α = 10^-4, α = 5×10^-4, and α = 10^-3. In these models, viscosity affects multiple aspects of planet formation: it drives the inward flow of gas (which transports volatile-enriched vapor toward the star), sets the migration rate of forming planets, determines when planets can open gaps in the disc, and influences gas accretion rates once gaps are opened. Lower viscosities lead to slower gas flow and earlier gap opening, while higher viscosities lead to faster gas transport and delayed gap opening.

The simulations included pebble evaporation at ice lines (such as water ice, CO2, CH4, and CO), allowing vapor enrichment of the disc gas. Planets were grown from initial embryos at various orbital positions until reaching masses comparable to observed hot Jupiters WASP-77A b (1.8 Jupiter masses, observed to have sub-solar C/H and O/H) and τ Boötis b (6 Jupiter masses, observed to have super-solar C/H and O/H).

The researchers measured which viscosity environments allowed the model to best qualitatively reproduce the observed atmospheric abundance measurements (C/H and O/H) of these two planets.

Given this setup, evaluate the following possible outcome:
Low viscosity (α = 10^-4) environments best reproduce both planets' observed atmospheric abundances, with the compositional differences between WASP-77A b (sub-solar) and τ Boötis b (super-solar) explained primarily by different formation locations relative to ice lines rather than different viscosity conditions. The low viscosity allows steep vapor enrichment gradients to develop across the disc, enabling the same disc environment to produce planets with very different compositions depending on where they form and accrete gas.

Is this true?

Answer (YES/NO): YES